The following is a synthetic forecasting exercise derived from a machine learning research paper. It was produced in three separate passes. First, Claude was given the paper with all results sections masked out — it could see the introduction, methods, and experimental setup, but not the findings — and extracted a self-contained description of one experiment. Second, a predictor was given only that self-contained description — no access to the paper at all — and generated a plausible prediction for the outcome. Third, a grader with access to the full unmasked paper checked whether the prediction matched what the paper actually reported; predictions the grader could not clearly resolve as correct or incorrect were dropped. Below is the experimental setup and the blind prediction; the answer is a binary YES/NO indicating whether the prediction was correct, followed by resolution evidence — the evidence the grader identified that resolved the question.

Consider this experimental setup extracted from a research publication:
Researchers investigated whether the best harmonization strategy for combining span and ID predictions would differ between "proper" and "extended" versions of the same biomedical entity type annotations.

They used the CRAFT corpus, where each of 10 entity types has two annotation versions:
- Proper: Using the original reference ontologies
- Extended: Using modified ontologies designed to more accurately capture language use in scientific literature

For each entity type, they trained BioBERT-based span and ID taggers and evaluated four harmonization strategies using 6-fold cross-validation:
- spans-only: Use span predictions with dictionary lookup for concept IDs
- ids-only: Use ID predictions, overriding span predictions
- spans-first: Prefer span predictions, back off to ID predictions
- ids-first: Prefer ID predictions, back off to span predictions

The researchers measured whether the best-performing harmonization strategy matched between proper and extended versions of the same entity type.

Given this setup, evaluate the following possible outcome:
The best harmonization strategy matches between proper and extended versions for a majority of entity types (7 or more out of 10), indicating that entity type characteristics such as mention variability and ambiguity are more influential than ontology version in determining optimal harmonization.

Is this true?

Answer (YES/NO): YES